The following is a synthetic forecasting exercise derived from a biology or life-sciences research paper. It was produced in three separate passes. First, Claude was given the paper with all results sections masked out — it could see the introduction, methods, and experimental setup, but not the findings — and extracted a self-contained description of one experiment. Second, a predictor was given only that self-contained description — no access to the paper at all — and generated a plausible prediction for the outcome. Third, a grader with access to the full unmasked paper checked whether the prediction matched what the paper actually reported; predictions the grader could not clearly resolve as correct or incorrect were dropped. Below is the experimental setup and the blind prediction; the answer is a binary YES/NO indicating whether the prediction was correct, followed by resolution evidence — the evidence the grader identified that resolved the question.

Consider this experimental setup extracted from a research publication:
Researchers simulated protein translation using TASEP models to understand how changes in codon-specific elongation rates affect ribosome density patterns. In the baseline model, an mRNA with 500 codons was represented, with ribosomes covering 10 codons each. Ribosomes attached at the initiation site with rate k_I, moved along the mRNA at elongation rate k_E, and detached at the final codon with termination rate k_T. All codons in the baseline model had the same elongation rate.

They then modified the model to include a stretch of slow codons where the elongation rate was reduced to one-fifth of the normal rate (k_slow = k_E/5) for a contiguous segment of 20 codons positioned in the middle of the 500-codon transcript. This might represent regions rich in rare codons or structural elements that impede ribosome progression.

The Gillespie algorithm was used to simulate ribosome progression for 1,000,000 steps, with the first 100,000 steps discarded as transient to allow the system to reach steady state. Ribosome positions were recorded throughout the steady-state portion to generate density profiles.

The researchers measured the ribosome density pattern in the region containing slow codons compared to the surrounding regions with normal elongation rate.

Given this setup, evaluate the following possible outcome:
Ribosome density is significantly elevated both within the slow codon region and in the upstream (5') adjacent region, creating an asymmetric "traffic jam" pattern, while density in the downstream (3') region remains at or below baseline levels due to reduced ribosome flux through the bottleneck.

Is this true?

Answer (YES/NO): NO